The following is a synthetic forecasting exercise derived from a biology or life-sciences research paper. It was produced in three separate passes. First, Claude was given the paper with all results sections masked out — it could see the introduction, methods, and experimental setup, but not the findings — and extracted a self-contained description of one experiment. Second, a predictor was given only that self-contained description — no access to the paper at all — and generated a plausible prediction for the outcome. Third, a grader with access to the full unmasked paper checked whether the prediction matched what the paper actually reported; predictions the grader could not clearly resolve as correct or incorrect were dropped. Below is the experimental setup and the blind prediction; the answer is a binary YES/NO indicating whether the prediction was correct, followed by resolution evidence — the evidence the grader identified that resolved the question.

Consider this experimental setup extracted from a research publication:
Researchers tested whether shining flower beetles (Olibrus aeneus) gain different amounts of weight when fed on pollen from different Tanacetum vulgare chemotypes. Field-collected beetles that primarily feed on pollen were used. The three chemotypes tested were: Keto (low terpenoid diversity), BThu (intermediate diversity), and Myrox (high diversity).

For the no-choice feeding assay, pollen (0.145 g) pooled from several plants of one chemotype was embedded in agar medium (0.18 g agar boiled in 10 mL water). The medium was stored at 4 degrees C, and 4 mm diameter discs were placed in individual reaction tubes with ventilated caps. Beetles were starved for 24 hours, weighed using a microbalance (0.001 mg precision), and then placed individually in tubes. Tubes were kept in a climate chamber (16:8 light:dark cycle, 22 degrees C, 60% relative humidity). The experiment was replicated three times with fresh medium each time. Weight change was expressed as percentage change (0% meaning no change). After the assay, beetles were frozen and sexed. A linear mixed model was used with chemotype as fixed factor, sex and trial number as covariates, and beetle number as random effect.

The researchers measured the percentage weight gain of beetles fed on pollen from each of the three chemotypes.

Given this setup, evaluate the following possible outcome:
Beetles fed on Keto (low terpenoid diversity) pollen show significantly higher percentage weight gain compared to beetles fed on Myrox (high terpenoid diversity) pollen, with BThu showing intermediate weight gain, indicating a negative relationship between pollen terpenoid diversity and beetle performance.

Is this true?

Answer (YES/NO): NO